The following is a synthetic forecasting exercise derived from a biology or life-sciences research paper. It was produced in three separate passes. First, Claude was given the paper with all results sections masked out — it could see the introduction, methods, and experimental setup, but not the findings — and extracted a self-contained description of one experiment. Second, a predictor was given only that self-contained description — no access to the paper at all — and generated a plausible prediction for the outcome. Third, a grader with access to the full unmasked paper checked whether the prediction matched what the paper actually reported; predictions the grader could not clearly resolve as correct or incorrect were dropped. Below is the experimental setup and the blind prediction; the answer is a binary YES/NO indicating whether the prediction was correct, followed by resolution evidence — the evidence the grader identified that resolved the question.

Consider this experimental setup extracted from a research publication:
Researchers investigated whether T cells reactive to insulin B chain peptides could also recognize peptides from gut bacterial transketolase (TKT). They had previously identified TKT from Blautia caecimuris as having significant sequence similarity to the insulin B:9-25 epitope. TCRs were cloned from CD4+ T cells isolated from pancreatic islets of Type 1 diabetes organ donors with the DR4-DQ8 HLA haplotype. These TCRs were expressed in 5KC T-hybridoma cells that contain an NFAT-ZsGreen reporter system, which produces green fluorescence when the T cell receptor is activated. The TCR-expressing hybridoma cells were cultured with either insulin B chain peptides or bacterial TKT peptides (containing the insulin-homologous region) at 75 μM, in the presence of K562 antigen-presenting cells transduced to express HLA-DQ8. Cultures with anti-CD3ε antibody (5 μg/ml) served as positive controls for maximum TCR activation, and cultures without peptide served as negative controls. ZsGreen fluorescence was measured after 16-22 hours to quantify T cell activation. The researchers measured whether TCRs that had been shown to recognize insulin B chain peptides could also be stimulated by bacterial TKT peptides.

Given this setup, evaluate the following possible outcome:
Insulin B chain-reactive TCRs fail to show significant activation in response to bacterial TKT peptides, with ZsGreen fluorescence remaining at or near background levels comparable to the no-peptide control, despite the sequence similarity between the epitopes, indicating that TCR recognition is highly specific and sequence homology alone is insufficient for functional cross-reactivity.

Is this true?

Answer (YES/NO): NO